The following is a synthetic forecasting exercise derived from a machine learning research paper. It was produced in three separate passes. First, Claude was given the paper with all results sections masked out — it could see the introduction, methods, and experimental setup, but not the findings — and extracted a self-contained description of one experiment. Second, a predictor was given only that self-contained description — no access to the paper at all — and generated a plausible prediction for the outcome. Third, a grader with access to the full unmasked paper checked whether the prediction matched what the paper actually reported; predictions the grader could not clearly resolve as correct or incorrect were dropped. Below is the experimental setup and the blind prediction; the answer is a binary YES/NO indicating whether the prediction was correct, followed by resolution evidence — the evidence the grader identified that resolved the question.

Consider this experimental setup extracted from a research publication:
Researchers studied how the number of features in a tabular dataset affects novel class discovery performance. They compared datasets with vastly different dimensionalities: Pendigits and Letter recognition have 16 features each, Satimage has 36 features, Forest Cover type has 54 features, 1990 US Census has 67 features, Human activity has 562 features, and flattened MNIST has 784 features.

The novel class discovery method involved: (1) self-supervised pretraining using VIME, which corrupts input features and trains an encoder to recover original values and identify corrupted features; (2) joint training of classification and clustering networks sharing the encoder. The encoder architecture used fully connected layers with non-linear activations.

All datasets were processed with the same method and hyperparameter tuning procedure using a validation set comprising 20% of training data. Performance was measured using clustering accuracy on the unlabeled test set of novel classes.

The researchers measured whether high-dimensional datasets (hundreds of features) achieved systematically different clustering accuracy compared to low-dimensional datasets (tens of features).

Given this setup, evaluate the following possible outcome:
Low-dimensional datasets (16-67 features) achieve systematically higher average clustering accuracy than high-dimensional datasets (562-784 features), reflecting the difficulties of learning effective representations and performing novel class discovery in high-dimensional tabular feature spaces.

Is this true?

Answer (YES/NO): NO